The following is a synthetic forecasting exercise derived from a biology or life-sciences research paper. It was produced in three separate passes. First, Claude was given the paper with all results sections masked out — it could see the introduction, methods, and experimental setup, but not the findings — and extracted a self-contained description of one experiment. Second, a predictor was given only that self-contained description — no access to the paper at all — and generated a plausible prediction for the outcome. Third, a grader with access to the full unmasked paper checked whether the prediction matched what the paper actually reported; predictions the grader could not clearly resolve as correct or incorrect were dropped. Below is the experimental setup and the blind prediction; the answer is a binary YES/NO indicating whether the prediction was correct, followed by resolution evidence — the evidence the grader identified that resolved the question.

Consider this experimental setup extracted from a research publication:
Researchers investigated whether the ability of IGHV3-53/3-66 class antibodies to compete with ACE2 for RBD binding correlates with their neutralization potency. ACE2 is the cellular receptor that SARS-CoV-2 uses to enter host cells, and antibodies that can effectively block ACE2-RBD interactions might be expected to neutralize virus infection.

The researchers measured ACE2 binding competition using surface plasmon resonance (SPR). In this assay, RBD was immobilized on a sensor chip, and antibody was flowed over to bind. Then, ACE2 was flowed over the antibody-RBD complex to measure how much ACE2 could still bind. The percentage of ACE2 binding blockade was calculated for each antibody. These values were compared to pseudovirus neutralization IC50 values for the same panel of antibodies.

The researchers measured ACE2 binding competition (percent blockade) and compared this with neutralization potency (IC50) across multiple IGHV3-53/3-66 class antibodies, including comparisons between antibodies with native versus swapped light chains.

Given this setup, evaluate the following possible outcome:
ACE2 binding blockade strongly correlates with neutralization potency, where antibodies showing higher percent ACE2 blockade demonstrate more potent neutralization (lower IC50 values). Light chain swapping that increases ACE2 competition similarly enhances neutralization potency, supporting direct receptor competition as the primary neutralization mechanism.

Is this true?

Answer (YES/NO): YES